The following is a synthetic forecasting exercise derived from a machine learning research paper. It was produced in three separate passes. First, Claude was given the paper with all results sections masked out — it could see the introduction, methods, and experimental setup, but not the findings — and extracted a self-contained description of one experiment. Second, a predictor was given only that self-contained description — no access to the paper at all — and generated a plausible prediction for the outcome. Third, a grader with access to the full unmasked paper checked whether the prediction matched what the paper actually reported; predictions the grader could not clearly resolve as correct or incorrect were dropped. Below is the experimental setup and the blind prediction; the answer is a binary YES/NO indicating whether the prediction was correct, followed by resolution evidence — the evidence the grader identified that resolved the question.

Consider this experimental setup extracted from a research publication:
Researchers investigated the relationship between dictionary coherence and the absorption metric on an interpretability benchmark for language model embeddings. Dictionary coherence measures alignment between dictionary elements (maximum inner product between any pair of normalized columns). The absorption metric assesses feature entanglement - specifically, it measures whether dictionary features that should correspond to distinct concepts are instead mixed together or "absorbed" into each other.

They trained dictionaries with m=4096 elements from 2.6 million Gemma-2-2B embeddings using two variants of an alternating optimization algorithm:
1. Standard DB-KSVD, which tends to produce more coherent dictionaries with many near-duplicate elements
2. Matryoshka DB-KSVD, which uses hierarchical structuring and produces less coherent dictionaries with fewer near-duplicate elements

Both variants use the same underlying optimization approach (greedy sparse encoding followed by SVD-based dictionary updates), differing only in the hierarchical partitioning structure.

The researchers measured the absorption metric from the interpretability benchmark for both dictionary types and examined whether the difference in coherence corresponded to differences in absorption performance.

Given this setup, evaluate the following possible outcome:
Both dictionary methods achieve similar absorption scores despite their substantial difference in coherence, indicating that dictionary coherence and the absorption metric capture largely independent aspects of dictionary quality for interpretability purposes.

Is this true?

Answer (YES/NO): NO